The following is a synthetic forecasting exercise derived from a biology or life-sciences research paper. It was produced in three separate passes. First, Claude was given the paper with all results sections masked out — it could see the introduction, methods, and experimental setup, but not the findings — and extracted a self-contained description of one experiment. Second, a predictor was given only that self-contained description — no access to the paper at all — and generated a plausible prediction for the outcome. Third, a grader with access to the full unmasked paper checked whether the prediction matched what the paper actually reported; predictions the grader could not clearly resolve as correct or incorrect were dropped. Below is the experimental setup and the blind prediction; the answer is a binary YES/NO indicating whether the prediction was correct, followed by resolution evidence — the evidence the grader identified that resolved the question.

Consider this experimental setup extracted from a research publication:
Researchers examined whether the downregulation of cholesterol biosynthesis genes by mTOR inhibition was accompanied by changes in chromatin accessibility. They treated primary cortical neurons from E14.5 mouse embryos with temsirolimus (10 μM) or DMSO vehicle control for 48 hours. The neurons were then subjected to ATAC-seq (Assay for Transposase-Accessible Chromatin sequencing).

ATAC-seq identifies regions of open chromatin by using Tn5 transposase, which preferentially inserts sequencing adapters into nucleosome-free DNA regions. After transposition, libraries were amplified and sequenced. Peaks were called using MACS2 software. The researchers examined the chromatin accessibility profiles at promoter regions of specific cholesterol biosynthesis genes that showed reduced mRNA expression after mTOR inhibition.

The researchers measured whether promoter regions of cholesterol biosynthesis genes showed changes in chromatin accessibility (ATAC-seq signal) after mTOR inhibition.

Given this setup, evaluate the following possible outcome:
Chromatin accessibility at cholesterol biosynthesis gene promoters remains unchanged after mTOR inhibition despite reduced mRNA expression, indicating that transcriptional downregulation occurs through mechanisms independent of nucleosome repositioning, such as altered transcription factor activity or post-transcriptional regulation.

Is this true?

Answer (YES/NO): YES